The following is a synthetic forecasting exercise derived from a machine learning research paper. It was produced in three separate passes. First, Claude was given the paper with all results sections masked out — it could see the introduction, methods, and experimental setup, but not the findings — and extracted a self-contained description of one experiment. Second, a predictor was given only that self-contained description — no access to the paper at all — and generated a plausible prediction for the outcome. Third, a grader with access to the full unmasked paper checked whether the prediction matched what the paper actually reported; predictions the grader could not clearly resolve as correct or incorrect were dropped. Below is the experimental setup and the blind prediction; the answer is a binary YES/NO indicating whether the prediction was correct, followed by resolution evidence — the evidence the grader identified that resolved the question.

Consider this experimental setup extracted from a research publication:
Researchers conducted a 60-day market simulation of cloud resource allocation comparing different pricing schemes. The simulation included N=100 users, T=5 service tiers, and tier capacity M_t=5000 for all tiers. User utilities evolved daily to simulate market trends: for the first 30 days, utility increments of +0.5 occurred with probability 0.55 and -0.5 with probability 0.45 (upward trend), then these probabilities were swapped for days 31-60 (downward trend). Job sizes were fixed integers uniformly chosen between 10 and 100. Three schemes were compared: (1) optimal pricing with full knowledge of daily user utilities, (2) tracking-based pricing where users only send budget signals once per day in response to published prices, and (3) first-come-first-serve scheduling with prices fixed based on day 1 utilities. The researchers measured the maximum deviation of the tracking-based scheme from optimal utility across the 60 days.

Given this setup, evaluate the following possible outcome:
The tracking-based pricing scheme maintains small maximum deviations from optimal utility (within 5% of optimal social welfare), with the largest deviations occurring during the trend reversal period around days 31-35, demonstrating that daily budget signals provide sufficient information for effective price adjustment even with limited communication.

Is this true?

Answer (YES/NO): NO